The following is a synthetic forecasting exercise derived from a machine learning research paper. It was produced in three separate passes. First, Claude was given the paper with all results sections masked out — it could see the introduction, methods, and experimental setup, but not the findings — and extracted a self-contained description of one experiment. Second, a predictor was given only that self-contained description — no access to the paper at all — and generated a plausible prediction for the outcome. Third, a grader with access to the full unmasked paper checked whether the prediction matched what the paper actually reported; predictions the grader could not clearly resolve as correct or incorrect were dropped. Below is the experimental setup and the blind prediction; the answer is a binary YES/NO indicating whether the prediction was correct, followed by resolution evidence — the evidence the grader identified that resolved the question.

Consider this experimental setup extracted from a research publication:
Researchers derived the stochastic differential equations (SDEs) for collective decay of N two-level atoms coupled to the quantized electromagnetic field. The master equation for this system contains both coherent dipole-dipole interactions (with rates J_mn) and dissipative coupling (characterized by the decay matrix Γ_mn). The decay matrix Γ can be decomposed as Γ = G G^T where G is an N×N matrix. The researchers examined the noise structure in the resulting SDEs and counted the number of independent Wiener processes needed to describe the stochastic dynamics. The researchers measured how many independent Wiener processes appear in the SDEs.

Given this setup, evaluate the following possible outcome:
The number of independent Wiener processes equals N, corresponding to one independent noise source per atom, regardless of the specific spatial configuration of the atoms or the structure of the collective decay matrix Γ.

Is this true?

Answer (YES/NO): NO